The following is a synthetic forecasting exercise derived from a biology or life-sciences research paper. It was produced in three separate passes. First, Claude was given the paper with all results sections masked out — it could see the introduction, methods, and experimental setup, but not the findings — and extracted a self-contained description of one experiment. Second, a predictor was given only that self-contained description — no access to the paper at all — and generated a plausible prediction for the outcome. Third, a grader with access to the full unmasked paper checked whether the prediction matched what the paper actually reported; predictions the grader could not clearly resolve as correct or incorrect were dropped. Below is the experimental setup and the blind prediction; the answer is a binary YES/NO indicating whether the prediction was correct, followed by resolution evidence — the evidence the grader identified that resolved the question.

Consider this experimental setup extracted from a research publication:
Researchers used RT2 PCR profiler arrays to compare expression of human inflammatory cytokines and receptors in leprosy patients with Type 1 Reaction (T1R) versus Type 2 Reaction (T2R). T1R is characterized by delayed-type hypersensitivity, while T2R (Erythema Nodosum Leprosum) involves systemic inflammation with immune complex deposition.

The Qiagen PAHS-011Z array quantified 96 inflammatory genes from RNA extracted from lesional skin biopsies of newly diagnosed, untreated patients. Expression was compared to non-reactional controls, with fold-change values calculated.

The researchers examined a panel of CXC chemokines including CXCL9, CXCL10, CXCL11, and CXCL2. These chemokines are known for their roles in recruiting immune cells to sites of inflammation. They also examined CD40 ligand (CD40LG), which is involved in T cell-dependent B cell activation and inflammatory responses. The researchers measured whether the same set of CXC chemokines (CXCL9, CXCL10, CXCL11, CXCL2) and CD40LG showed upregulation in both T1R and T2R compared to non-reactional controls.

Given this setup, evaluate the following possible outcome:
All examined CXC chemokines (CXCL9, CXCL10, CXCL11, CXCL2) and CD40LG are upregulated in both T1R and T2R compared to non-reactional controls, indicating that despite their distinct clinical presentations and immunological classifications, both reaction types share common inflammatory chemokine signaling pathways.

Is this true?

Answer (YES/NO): YES